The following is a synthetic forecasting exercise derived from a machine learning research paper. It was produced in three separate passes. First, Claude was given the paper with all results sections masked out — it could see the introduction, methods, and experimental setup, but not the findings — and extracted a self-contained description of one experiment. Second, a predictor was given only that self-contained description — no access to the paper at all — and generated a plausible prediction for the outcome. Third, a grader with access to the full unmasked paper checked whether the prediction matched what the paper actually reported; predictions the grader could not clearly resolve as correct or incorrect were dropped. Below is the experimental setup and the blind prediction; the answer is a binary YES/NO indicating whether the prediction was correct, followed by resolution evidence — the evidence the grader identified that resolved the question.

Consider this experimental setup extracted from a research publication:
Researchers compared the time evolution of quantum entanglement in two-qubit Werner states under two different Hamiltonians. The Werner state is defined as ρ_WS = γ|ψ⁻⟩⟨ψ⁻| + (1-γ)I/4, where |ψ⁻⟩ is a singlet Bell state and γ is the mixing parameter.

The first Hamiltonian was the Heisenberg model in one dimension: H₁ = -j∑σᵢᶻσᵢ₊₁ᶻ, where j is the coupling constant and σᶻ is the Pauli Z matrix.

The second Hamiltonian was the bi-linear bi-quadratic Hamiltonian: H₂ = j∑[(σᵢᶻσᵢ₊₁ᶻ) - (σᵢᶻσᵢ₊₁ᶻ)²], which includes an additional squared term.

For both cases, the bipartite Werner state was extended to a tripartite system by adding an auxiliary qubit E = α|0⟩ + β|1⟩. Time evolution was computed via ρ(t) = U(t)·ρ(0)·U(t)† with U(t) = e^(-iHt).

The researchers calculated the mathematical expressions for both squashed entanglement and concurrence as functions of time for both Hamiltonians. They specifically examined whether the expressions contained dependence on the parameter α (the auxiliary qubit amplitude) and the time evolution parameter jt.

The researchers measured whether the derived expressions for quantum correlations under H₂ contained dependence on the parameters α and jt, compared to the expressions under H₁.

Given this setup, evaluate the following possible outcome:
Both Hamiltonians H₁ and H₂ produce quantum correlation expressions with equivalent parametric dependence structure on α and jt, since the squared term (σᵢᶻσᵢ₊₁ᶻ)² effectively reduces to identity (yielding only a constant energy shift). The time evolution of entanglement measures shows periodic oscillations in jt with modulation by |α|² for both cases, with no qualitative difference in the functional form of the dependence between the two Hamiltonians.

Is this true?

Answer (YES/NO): NO